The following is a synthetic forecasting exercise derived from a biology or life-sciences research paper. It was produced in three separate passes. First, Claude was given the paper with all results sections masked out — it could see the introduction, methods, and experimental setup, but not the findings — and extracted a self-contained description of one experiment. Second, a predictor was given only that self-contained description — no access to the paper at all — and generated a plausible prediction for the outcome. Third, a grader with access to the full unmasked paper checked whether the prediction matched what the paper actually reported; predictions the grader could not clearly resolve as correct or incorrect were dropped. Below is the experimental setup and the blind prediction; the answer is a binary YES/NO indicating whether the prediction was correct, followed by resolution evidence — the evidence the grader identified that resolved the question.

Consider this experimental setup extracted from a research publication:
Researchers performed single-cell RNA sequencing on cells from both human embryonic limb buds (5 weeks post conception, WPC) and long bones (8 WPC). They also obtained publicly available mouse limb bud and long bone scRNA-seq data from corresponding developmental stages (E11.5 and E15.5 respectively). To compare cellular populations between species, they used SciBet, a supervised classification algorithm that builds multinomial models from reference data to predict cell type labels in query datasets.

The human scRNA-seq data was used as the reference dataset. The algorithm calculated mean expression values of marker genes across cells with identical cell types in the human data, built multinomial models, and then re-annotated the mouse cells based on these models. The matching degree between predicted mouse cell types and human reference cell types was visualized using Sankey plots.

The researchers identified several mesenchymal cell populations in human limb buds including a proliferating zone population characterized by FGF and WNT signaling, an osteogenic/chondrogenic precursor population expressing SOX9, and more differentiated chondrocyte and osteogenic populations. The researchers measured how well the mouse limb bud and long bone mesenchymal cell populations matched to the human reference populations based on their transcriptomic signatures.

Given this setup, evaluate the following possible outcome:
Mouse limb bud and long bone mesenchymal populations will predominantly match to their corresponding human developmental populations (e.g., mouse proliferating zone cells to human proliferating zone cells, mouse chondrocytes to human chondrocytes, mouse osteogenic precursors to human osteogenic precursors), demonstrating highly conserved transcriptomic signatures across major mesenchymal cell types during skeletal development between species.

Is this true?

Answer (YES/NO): NO